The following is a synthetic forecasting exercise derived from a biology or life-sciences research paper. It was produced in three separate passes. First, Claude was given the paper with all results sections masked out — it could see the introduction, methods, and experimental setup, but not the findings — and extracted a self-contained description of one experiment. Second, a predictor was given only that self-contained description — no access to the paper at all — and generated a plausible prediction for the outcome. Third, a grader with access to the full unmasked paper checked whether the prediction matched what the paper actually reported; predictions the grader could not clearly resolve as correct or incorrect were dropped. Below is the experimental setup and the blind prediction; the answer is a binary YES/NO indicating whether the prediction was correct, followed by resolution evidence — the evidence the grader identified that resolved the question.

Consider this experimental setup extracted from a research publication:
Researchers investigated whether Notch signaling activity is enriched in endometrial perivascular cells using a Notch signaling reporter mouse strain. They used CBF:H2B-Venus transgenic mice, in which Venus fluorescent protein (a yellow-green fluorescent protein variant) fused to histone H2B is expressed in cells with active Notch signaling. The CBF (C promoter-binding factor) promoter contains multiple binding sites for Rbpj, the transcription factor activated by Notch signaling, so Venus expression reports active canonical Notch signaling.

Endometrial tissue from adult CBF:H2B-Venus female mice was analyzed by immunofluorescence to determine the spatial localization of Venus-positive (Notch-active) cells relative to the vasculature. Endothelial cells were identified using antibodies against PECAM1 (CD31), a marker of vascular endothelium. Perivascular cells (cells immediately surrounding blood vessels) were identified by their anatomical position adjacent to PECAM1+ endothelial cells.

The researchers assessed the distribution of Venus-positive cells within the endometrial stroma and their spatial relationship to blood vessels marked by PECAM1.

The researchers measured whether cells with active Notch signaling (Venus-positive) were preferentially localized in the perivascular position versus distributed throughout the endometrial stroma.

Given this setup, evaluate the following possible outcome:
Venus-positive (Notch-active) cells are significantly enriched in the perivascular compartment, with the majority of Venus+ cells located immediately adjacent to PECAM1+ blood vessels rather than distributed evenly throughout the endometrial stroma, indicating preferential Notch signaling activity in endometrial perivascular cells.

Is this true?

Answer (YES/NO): YES